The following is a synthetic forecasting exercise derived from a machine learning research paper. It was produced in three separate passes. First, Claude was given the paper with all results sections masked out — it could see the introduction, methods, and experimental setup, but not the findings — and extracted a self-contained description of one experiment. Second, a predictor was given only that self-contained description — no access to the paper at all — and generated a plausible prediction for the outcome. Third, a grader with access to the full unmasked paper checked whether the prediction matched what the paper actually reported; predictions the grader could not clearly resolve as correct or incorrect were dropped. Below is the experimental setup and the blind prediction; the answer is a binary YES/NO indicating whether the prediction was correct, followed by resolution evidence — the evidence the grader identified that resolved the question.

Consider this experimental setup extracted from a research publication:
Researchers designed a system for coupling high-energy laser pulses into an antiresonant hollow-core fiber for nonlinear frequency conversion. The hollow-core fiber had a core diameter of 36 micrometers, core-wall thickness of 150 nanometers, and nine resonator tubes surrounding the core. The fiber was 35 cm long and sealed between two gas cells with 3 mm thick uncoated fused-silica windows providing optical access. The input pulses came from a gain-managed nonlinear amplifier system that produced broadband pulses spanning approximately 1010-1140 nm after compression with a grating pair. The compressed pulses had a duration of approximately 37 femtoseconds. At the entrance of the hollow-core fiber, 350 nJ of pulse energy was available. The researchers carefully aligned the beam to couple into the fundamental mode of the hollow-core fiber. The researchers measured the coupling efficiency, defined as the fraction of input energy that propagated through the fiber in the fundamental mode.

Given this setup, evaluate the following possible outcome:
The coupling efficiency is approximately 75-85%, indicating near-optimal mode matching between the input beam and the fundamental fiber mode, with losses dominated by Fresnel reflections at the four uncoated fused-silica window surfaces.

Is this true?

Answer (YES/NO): NO